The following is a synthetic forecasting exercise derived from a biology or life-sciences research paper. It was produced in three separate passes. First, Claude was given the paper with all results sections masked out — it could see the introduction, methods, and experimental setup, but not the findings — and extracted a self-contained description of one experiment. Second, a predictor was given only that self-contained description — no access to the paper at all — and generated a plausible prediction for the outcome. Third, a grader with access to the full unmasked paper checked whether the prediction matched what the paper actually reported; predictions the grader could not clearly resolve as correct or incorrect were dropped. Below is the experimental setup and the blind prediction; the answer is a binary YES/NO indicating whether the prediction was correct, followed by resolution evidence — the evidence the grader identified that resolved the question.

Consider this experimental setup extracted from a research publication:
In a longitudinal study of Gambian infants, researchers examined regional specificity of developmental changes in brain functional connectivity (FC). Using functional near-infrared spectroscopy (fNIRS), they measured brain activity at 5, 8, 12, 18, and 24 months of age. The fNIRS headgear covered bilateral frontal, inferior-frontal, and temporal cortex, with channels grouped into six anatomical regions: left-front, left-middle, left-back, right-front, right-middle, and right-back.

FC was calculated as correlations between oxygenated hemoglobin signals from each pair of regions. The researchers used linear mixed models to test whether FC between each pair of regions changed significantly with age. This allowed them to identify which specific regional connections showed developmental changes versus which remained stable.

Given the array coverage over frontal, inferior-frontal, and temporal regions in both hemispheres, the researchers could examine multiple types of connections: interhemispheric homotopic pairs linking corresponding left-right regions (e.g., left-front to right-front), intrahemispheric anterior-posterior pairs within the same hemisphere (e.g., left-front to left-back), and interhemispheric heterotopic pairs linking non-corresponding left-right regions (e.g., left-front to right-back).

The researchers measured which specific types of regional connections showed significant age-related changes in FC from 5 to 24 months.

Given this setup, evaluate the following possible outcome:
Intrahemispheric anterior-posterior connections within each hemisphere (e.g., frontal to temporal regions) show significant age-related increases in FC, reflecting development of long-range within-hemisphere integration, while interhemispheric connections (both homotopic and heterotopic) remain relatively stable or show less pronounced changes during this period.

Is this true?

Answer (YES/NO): NO